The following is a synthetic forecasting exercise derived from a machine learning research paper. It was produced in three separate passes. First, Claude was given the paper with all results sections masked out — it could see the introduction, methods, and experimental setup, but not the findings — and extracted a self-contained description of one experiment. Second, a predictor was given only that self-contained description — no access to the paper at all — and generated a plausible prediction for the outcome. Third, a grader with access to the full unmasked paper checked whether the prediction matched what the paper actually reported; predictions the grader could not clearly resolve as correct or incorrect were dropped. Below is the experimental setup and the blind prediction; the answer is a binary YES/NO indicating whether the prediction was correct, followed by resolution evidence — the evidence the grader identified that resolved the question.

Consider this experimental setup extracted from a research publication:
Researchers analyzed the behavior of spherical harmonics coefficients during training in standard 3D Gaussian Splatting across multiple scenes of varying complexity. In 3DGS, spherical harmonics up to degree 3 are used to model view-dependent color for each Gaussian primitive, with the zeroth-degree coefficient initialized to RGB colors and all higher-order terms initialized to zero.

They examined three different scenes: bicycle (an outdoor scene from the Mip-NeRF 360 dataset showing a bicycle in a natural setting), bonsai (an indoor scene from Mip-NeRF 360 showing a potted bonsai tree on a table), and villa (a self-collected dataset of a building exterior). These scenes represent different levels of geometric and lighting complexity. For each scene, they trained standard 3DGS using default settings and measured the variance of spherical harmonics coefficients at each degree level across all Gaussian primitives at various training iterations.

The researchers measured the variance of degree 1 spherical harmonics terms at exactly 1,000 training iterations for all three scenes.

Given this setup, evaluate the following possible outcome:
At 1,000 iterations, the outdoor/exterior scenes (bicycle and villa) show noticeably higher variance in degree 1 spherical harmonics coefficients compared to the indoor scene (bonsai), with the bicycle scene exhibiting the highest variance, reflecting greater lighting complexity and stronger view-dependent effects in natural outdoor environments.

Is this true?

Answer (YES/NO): NO